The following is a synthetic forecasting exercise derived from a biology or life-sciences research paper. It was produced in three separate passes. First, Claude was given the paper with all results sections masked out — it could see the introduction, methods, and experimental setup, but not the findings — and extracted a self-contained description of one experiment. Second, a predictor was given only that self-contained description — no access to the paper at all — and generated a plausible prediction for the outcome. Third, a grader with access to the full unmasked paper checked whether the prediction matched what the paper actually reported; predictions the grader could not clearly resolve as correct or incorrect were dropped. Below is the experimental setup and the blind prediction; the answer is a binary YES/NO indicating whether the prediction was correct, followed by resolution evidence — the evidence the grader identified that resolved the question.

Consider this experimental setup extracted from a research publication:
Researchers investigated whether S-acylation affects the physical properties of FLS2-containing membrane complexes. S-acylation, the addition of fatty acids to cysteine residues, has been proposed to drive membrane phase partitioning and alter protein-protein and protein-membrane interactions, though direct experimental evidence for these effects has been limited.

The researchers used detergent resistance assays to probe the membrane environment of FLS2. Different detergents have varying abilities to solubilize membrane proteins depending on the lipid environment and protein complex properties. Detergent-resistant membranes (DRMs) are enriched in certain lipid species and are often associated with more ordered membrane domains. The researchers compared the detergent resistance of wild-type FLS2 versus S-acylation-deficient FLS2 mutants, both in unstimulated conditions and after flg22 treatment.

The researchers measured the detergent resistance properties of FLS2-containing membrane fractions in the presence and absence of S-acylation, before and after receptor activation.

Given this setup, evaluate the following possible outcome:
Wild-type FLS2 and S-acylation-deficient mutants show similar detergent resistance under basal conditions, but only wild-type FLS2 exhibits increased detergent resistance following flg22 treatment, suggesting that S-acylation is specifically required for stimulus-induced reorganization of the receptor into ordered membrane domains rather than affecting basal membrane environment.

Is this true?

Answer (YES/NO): NO